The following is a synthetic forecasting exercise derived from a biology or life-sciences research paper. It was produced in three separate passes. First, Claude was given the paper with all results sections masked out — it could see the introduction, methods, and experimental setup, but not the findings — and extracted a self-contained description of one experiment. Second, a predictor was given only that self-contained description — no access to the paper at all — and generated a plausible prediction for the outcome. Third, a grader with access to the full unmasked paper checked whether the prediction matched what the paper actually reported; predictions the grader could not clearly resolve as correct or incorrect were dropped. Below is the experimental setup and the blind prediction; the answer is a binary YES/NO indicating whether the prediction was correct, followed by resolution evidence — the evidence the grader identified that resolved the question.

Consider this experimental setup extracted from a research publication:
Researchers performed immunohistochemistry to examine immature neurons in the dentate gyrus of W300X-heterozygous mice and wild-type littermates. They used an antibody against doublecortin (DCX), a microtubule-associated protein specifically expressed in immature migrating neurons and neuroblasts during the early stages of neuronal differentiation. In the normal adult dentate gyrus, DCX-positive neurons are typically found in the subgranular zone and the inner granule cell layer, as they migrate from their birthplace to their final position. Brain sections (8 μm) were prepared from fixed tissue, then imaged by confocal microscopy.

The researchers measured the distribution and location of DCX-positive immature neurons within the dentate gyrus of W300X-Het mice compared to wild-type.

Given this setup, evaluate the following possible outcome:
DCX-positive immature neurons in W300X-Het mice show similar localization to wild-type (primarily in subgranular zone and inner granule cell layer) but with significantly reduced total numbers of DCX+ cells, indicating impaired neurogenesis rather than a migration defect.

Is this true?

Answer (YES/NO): NO